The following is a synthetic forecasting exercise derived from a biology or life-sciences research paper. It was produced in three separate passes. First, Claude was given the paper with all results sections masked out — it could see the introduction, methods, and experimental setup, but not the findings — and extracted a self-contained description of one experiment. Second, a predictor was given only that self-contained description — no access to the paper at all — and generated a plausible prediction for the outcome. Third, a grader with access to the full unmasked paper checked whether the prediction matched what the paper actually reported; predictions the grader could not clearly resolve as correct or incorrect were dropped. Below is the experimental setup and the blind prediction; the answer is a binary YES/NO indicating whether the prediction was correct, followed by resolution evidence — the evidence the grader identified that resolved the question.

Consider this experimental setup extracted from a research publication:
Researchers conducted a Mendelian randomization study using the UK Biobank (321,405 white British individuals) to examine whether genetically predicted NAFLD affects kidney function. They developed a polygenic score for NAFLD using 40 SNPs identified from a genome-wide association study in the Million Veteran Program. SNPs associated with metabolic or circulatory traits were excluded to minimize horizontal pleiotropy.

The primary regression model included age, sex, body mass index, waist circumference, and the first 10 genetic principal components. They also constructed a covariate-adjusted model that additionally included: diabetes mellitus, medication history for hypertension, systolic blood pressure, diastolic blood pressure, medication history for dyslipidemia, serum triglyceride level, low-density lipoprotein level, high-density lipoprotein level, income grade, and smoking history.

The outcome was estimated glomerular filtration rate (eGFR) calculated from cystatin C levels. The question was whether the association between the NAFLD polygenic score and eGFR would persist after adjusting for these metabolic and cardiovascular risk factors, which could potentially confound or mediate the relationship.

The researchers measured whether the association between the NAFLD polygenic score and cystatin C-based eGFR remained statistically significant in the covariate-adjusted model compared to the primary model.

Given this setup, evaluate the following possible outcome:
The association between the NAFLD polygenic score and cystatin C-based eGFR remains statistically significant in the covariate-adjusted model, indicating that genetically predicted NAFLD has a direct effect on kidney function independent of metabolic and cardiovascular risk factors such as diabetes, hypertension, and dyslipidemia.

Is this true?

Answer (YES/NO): YES